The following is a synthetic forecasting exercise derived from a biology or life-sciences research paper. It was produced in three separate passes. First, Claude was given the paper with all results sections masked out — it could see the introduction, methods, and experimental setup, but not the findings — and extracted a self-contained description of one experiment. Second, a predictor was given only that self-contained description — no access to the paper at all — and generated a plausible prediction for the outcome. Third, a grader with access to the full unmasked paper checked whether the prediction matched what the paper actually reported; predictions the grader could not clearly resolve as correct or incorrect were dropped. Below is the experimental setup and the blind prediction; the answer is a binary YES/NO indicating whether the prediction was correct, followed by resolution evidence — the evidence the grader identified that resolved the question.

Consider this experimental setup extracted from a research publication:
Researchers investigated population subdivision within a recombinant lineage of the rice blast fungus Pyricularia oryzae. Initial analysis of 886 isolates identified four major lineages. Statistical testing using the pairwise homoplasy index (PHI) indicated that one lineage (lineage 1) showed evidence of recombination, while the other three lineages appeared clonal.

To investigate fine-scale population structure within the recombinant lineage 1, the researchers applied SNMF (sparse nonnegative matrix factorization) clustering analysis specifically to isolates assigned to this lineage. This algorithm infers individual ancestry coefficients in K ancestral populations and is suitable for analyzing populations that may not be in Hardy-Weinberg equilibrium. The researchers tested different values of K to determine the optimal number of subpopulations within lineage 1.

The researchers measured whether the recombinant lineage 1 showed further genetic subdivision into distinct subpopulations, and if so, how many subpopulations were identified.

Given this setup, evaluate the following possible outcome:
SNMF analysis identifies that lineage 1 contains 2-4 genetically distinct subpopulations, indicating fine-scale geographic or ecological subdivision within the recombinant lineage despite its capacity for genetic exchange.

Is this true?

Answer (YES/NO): YES